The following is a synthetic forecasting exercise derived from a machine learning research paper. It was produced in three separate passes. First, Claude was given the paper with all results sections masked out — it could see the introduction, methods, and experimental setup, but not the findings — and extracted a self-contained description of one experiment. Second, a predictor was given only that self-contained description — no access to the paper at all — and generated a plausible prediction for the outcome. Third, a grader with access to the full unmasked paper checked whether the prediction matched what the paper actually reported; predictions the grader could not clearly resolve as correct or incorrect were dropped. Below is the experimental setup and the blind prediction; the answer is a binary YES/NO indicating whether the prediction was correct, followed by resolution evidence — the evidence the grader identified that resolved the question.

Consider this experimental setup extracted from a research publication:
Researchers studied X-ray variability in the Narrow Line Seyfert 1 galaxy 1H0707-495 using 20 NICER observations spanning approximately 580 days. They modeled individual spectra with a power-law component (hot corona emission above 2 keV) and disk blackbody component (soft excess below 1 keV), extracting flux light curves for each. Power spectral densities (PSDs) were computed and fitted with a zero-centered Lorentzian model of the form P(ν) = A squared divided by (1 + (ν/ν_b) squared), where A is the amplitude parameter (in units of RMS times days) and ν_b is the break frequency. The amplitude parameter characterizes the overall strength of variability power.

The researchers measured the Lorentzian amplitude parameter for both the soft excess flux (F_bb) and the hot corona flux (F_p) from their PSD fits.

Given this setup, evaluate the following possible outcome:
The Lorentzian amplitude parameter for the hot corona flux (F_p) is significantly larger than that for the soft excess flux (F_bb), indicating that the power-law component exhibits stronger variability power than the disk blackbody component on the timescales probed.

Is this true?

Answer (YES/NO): YES